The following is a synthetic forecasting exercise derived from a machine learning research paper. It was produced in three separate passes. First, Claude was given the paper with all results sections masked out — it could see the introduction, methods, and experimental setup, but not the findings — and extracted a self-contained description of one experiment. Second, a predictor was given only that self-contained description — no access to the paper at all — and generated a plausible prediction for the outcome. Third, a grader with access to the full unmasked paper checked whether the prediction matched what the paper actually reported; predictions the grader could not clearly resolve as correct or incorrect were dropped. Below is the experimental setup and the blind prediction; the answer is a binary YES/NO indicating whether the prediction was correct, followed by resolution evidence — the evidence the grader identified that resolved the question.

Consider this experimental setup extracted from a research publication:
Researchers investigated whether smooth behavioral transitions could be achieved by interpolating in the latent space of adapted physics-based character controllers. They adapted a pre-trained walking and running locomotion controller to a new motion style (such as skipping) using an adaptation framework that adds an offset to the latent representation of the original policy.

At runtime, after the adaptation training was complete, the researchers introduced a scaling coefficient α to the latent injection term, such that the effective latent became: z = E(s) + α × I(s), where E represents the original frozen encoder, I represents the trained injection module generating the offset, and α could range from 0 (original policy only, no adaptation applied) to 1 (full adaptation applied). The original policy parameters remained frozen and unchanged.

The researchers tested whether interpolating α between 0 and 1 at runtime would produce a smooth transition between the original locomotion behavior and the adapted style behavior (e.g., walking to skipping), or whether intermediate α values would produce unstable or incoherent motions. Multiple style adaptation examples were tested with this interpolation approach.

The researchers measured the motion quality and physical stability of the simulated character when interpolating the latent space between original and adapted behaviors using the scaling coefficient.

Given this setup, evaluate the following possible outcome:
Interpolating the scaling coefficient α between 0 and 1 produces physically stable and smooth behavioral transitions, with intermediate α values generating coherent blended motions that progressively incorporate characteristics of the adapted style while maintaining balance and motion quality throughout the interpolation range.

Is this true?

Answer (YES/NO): YES